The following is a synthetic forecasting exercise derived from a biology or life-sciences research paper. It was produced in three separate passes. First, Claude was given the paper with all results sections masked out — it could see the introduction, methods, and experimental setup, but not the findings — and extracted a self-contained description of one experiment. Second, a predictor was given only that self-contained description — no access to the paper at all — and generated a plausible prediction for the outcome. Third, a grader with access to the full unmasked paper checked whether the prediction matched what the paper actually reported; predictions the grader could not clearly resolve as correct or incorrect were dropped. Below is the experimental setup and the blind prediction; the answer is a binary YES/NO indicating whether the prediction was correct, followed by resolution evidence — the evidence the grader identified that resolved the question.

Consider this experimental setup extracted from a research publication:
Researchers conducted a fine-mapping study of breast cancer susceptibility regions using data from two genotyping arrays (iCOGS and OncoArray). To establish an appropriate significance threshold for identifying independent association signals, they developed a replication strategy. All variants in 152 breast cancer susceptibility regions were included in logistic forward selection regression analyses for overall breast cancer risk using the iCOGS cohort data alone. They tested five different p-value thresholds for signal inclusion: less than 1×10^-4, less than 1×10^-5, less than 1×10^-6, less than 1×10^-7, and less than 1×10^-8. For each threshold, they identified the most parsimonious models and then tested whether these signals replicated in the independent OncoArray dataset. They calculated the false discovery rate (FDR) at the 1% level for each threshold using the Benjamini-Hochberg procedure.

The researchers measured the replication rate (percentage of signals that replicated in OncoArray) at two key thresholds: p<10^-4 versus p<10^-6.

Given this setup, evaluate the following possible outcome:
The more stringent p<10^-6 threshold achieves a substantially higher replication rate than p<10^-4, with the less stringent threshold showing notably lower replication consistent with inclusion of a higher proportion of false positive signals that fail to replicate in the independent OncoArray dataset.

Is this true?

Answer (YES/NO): YES